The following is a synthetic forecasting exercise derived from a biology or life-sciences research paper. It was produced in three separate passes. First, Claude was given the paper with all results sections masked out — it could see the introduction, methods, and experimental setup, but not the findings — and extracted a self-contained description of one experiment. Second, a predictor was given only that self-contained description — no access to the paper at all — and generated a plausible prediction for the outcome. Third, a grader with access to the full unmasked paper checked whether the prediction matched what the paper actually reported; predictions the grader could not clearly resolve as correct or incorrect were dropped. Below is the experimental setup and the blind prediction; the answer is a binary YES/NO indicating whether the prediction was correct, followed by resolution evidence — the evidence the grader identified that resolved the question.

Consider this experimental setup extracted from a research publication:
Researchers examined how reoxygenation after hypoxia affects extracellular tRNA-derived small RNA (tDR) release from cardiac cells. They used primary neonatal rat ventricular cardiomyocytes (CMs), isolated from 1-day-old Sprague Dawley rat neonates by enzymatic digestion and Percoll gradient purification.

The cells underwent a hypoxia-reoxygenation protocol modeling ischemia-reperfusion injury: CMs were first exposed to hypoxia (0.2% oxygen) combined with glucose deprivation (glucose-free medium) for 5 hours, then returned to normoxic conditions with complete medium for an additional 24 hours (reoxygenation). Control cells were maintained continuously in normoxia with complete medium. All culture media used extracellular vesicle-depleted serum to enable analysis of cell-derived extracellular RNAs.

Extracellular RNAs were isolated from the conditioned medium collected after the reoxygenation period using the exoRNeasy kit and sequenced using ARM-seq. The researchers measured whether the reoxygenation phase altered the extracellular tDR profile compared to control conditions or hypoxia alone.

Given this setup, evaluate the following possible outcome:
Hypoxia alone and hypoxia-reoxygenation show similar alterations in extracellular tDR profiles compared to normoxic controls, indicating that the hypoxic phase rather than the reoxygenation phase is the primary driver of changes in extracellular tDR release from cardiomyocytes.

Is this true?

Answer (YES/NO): NO